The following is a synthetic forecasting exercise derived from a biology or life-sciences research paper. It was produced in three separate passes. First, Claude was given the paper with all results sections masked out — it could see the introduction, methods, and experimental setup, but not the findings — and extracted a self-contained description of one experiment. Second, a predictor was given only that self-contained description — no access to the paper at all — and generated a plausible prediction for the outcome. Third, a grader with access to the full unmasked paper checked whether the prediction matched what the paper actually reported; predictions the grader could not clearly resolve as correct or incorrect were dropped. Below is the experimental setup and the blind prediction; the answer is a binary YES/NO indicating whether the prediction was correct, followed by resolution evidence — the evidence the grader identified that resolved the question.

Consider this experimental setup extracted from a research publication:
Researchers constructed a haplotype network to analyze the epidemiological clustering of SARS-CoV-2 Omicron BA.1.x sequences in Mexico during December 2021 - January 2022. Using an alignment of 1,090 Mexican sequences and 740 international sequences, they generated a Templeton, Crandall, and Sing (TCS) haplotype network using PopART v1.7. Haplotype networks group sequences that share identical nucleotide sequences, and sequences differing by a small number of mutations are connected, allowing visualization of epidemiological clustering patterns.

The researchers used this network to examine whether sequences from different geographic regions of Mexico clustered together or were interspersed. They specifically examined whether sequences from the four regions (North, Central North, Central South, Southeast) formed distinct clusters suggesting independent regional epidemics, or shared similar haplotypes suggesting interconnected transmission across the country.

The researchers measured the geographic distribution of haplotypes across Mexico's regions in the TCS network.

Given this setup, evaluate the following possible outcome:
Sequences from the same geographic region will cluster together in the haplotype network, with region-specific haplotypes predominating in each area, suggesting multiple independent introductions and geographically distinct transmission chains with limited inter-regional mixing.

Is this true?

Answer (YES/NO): NO